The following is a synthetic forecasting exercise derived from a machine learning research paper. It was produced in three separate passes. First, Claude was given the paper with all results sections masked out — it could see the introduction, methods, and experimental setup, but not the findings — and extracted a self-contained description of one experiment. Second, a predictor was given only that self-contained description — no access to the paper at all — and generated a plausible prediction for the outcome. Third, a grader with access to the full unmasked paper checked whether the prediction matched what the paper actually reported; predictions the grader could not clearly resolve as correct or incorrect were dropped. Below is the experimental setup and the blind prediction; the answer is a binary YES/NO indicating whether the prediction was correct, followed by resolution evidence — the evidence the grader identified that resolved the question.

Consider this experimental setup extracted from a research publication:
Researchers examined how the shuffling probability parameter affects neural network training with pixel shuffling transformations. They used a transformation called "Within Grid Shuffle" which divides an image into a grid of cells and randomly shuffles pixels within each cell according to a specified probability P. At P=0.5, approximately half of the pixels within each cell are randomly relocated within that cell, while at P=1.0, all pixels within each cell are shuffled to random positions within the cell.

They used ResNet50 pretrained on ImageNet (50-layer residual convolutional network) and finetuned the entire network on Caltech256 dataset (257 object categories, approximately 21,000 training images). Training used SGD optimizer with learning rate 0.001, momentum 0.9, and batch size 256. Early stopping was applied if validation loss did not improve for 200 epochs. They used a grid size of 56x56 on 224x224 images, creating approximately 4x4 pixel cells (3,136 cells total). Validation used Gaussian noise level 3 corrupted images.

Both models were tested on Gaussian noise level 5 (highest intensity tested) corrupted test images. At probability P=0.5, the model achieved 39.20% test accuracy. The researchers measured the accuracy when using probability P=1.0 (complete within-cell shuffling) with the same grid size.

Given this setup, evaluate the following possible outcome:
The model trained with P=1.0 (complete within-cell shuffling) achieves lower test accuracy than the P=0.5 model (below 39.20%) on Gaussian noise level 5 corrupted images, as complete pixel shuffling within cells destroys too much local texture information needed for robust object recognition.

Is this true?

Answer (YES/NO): YES